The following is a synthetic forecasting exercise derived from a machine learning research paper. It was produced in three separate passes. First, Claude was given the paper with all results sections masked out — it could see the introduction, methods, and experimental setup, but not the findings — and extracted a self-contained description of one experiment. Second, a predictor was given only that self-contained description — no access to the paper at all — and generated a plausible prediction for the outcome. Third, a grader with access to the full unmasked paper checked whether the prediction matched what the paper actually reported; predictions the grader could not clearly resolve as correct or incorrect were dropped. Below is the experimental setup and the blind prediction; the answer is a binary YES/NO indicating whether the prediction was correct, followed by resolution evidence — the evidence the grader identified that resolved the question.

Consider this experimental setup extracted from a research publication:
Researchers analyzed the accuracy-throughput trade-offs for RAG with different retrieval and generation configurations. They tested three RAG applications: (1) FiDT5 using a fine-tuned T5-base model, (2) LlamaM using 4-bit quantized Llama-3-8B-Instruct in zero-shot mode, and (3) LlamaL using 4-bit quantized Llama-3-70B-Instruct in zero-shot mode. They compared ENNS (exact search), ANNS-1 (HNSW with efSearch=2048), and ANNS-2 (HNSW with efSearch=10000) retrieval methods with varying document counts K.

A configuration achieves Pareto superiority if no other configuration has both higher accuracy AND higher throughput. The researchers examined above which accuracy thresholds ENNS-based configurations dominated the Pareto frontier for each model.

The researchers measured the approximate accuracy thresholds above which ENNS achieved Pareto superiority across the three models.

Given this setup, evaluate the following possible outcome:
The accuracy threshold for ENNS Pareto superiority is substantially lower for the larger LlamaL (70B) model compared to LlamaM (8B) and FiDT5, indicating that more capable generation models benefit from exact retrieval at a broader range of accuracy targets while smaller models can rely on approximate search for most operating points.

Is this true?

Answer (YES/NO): YES